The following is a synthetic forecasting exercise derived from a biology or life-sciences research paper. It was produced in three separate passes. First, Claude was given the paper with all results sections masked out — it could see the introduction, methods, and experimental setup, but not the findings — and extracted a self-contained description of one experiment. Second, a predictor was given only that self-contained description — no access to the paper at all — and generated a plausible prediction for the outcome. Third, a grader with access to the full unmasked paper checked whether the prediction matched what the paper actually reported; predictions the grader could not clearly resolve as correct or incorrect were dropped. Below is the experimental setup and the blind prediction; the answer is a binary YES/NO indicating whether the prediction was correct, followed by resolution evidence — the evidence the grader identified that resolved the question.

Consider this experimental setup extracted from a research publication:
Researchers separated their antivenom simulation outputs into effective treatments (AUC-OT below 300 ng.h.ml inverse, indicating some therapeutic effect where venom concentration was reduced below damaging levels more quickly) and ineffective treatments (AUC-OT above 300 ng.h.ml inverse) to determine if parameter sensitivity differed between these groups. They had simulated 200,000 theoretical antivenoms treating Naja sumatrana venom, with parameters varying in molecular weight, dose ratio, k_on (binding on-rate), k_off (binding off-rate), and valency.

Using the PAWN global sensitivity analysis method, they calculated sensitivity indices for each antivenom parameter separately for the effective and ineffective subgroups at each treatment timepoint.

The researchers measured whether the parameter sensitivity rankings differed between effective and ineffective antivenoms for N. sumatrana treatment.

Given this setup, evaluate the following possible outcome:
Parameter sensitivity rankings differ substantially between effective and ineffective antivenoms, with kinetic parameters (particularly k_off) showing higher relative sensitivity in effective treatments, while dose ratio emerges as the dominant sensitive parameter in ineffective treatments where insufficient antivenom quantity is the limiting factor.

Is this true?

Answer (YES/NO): NO